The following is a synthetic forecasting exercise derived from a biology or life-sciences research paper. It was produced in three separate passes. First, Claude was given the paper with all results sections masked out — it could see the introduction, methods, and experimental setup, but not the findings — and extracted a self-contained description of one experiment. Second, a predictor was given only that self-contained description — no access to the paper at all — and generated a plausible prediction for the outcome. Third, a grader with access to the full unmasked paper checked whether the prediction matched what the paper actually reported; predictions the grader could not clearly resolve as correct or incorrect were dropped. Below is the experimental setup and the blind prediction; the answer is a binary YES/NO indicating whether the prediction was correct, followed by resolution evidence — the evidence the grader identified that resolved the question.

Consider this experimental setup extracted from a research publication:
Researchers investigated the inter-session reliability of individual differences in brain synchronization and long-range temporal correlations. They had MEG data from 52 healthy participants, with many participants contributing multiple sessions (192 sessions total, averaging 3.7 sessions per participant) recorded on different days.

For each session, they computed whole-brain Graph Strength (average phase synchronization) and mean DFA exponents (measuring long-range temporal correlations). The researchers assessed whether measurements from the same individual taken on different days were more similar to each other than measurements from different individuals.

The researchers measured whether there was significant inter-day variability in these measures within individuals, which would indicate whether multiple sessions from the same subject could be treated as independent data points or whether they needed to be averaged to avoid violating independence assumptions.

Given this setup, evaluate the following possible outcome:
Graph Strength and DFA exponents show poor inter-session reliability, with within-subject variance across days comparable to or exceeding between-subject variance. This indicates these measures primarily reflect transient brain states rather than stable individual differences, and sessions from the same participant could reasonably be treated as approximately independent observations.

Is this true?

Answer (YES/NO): NO